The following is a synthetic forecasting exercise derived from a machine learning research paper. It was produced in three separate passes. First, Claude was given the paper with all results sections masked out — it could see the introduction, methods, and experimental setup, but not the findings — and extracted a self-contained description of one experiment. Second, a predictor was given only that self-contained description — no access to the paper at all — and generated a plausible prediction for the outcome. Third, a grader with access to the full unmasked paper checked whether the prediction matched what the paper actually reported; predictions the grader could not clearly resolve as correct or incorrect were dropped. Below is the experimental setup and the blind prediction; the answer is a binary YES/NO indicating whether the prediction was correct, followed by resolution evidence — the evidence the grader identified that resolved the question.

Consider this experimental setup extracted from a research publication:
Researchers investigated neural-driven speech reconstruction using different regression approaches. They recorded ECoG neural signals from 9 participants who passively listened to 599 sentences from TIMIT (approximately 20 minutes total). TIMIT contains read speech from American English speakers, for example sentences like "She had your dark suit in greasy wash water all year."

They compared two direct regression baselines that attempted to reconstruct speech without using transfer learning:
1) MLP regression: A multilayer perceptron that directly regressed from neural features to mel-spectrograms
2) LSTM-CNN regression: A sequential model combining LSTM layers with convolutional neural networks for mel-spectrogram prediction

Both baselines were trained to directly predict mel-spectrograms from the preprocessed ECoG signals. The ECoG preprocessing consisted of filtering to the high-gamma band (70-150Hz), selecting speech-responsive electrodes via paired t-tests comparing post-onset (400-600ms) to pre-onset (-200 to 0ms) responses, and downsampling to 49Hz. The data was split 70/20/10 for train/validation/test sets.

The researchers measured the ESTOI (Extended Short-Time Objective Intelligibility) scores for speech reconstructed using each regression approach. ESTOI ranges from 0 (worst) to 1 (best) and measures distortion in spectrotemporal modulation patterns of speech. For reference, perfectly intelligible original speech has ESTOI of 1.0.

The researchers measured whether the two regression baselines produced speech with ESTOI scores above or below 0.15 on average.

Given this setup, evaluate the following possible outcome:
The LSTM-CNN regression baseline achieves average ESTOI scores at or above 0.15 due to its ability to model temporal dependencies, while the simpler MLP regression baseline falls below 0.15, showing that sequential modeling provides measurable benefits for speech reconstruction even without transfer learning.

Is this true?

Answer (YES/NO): NO